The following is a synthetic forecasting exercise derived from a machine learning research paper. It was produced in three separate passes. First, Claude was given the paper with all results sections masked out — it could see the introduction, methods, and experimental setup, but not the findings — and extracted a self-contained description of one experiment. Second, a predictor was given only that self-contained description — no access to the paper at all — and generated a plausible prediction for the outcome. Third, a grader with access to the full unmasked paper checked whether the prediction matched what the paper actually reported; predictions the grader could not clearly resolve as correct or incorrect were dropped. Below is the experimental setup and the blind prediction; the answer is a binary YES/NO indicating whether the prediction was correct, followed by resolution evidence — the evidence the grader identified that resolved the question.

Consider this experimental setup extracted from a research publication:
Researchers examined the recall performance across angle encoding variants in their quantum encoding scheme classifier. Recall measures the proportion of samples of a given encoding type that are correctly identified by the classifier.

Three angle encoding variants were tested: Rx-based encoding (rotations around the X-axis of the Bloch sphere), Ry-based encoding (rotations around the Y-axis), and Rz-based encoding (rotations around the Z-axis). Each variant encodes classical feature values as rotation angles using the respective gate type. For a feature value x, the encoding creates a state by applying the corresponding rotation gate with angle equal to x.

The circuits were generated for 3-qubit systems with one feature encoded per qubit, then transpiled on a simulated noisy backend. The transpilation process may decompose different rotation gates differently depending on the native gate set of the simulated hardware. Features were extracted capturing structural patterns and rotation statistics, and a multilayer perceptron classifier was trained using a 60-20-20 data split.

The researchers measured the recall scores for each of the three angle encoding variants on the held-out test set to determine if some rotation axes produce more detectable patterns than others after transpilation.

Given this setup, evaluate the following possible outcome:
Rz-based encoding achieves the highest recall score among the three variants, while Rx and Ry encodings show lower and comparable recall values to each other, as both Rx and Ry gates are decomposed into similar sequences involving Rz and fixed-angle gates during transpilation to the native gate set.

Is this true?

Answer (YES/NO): YES